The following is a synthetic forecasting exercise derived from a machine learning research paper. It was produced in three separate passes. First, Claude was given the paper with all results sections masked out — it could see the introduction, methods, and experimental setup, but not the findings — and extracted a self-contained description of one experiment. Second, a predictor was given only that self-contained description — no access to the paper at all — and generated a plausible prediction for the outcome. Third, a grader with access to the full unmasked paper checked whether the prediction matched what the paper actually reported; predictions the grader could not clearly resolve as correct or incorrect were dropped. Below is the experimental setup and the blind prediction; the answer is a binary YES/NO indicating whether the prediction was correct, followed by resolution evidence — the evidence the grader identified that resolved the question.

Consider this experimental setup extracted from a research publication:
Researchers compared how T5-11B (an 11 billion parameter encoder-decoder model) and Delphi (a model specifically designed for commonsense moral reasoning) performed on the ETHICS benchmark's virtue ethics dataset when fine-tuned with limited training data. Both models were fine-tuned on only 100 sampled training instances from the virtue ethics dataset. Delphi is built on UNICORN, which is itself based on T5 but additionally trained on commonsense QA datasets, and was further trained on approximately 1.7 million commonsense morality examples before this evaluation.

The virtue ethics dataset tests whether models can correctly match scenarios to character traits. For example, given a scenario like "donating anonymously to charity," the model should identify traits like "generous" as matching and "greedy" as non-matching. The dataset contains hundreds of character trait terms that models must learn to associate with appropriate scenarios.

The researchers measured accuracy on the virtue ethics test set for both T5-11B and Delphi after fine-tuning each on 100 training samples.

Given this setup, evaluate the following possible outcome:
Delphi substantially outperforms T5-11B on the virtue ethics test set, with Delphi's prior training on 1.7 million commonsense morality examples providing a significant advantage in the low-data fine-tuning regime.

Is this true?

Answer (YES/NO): YES